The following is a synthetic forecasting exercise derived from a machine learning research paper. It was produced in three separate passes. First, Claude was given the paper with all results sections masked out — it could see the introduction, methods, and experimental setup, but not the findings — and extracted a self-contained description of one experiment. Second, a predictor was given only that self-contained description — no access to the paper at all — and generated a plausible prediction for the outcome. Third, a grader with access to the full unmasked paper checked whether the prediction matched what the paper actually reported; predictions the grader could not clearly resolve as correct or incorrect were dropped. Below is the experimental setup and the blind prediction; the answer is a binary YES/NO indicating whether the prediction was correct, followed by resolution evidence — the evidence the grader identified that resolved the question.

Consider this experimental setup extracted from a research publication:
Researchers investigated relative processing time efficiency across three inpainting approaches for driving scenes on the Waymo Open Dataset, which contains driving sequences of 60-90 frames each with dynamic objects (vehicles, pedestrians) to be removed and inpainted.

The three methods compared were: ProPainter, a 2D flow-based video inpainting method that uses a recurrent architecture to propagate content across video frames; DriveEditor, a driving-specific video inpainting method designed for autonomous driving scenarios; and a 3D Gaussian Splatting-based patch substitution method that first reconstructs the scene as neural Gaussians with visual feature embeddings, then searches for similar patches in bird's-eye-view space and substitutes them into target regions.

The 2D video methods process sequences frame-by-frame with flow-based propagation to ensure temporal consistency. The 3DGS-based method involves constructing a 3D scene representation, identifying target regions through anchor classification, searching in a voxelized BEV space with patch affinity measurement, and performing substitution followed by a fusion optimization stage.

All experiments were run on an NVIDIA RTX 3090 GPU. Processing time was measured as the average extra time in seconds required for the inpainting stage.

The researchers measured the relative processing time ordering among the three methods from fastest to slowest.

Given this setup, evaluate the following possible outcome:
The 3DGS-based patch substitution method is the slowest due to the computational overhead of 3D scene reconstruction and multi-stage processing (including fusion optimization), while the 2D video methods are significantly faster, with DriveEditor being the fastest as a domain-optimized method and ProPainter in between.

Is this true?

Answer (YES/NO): NO